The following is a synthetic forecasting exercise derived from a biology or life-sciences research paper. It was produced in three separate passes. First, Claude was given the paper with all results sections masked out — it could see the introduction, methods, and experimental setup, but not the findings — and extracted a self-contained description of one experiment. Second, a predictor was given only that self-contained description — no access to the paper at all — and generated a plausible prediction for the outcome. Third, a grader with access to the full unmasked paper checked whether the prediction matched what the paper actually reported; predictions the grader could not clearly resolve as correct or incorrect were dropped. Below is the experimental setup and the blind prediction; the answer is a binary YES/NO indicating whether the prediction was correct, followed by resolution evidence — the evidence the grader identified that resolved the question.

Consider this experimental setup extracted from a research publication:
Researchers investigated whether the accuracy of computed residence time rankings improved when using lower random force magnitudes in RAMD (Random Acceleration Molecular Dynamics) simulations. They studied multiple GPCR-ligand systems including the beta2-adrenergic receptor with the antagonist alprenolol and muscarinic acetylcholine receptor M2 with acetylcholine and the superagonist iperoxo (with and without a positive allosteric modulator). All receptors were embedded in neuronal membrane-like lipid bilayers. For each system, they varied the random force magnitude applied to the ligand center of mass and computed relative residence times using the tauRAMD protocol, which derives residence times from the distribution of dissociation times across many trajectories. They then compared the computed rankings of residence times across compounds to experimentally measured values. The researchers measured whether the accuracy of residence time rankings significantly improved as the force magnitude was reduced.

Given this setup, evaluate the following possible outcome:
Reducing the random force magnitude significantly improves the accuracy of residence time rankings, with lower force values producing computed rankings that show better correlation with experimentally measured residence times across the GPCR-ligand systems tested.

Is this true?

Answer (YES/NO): NO